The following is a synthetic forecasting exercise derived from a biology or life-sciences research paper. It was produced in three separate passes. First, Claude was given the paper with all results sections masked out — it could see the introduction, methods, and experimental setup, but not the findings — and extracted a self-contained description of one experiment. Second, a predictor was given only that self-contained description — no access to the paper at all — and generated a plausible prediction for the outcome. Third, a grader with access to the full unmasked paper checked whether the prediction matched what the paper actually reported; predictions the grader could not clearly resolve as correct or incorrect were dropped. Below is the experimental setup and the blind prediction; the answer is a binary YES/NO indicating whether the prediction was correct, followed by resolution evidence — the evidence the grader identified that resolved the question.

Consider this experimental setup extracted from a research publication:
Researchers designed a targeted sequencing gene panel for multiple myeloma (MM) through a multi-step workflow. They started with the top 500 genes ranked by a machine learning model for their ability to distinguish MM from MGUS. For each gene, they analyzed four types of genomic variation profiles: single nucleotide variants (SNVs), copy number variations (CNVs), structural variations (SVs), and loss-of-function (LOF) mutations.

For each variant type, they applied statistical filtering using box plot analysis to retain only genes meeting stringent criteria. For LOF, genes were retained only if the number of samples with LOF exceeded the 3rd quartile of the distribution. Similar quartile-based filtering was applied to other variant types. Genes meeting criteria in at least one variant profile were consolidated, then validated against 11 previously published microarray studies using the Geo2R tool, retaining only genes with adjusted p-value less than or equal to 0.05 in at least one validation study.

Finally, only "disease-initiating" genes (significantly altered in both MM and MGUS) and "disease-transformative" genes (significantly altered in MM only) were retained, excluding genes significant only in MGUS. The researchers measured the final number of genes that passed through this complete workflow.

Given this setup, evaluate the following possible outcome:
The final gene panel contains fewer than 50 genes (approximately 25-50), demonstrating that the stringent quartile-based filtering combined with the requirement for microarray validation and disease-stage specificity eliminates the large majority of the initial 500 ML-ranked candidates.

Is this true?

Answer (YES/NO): NO